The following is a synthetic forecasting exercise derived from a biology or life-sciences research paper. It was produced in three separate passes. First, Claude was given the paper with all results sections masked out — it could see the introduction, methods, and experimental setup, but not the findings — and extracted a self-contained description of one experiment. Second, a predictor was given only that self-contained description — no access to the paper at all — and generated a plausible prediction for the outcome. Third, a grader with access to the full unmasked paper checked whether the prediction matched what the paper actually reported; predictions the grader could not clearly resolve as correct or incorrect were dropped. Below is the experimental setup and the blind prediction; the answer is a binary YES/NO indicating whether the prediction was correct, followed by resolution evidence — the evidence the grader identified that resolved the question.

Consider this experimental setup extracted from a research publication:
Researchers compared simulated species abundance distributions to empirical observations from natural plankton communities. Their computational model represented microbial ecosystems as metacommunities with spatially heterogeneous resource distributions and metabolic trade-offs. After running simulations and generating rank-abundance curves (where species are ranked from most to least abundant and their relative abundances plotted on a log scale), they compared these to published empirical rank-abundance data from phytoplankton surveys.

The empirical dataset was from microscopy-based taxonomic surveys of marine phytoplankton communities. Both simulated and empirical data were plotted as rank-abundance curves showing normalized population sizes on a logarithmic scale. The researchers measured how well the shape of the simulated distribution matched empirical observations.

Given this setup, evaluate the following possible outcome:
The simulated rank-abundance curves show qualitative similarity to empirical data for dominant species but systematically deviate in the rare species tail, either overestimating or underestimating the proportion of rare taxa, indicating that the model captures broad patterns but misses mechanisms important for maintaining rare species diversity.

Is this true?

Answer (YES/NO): NO